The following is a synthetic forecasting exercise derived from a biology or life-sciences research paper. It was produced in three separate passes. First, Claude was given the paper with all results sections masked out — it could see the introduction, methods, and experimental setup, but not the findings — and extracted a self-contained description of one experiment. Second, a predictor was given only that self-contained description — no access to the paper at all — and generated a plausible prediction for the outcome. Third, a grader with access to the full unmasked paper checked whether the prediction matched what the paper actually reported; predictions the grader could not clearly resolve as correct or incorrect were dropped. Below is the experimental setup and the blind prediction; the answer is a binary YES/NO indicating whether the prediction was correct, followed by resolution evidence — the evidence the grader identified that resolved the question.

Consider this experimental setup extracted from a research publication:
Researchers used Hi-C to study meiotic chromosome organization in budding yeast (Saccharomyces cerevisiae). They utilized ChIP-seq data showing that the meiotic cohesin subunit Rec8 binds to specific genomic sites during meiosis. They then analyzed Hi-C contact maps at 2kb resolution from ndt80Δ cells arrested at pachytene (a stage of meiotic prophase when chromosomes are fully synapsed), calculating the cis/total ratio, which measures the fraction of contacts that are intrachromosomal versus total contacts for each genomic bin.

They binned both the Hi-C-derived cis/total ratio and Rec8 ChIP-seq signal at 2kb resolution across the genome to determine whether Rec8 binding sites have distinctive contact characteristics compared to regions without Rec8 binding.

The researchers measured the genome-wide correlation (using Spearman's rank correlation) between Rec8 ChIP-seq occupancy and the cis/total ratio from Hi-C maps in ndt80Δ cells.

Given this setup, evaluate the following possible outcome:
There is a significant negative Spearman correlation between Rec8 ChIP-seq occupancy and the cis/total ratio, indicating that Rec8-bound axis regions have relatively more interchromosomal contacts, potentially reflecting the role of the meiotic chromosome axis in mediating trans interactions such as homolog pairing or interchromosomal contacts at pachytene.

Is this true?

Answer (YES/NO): NO